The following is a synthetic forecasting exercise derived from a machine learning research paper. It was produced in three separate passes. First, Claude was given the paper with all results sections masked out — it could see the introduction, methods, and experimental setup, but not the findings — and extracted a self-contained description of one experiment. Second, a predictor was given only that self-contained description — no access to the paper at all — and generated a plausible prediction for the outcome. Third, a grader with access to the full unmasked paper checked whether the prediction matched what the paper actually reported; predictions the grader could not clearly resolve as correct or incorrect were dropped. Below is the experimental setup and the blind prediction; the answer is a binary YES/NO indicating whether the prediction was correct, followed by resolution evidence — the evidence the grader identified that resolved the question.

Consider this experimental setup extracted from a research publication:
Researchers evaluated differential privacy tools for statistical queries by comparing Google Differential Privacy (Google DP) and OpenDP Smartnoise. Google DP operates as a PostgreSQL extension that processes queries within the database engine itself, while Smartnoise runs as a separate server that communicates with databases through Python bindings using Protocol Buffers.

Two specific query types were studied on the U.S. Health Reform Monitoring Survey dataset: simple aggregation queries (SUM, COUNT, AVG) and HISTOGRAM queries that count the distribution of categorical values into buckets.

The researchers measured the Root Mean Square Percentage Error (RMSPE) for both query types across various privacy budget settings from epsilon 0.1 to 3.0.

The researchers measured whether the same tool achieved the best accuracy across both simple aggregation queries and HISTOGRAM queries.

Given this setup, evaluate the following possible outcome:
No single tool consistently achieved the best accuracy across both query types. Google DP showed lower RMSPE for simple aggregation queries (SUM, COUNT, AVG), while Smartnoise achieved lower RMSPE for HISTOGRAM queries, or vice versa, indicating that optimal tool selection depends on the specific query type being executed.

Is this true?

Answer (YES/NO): YES